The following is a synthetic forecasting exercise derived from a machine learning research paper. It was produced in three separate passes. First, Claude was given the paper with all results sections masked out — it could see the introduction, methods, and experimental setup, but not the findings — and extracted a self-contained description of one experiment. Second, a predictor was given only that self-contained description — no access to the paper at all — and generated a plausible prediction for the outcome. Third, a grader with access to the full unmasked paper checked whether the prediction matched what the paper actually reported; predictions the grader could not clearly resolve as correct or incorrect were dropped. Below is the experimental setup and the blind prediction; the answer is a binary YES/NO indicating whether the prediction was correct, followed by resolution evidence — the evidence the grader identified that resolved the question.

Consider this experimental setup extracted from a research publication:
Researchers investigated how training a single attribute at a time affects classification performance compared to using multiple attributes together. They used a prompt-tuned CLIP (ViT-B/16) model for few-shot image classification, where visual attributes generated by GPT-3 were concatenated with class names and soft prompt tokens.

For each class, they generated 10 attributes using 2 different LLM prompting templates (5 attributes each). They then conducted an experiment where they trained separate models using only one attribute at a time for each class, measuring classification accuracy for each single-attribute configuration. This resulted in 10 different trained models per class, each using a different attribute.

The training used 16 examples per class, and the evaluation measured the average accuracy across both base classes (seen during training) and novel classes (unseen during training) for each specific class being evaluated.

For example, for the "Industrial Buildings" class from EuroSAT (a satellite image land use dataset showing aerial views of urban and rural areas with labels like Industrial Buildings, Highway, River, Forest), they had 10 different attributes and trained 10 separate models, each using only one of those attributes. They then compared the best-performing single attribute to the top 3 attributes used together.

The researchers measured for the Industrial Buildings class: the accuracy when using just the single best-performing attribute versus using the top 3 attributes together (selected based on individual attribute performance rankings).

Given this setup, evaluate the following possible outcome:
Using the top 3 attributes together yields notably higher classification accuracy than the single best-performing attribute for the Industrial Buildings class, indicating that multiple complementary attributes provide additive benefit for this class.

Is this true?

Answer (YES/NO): NO